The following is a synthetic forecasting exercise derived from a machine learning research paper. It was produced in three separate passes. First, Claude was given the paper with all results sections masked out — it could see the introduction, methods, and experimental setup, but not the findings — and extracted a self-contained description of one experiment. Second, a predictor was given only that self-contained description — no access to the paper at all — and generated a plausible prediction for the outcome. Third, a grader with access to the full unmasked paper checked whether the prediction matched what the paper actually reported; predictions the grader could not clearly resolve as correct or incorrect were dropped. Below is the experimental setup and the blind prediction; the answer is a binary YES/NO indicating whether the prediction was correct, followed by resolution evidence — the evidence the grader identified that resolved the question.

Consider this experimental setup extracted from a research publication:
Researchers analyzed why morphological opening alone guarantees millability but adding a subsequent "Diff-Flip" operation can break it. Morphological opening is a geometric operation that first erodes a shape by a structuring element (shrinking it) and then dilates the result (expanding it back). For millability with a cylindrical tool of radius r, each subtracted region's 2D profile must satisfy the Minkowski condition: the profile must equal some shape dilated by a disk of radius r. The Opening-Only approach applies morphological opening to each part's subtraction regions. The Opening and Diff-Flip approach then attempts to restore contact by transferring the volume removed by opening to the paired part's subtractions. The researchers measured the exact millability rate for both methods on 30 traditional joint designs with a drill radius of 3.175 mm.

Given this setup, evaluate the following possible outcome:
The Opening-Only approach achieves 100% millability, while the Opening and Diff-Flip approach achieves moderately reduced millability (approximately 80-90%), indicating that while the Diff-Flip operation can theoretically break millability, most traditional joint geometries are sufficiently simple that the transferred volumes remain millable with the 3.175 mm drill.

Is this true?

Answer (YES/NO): NO